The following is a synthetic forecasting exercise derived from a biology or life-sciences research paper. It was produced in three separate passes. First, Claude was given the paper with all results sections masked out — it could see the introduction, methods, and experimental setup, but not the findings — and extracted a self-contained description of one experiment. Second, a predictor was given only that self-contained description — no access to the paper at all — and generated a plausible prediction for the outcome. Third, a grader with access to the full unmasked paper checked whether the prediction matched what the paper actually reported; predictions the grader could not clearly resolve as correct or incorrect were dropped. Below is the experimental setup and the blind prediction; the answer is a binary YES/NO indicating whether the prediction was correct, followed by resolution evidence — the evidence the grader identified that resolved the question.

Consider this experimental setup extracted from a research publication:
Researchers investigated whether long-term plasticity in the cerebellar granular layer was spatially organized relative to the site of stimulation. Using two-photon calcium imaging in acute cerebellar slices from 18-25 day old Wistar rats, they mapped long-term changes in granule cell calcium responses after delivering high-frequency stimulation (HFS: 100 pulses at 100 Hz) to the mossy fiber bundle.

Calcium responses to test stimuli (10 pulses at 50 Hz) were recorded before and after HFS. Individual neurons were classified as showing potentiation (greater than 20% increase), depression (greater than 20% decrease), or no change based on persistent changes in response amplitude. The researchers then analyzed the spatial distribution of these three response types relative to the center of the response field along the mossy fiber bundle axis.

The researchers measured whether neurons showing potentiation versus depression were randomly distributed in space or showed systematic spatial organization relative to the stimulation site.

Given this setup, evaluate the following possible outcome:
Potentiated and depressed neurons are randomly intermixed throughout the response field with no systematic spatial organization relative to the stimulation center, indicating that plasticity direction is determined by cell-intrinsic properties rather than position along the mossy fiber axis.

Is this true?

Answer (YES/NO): NO